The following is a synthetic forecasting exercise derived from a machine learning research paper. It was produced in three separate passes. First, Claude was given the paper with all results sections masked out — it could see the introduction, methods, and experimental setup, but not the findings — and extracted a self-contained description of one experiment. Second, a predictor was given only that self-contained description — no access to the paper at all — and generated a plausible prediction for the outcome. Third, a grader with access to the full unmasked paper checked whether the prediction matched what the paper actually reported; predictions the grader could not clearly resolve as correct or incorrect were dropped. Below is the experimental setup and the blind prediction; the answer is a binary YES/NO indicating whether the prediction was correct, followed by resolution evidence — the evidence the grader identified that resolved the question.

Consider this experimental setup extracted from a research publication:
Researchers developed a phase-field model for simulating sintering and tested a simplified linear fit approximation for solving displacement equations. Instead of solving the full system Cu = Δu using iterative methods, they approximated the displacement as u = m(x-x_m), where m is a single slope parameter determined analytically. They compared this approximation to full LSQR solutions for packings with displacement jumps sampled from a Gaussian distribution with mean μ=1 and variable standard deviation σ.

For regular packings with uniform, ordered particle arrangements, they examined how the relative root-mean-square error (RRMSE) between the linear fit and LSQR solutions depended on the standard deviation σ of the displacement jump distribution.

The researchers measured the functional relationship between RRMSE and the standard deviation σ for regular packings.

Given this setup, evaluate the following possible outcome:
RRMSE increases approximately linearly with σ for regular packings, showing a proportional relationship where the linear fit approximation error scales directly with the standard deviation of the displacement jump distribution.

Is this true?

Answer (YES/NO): YES